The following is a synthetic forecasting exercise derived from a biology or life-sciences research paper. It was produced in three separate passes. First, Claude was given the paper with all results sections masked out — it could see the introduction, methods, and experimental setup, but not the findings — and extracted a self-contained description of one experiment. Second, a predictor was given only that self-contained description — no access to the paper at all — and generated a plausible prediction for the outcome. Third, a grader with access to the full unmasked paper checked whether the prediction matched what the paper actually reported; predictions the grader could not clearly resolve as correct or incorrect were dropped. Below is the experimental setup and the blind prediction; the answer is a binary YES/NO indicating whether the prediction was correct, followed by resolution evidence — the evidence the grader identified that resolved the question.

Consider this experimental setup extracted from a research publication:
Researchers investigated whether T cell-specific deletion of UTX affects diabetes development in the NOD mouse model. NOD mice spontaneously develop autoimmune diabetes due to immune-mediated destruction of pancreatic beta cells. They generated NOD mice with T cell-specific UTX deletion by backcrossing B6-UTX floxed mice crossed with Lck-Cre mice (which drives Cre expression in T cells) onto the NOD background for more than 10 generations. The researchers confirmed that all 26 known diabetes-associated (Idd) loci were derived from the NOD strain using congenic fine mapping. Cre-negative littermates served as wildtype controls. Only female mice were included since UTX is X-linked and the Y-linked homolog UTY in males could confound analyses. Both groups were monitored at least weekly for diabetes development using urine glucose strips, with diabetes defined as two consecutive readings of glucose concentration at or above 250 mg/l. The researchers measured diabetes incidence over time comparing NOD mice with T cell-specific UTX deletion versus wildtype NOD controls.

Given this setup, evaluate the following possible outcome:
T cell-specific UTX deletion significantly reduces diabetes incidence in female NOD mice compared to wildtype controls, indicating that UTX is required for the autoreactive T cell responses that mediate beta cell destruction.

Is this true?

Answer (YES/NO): YES